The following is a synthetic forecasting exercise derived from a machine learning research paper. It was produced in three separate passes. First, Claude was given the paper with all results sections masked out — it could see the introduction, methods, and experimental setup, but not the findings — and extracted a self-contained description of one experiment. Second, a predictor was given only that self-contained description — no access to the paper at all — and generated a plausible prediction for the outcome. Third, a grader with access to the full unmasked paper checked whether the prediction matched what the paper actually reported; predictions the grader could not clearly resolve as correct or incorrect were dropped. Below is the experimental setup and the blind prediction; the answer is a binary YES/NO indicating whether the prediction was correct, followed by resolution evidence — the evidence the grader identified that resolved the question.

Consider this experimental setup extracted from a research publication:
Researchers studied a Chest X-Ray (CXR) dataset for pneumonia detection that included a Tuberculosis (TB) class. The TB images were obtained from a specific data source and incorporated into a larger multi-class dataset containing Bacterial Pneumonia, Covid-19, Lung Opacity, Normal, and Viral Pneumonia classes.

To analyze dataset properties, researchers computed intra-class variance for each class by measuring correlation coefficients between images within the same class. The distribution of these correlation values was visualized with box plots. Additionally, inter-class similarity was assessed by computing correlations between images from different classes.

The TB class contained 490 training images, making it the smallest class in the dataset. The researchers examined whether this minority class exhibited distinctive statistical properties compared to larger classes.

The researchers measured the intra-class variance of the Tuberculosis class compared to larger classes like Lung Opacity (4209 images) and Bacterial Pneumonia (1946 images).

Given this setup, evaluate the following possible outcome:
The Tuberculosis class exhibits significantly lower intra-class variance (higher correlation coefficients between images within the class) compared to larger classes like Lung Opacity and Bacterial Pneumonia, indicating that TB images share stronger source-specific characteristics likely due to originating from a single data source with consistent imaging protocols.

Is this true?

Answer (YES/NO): NO